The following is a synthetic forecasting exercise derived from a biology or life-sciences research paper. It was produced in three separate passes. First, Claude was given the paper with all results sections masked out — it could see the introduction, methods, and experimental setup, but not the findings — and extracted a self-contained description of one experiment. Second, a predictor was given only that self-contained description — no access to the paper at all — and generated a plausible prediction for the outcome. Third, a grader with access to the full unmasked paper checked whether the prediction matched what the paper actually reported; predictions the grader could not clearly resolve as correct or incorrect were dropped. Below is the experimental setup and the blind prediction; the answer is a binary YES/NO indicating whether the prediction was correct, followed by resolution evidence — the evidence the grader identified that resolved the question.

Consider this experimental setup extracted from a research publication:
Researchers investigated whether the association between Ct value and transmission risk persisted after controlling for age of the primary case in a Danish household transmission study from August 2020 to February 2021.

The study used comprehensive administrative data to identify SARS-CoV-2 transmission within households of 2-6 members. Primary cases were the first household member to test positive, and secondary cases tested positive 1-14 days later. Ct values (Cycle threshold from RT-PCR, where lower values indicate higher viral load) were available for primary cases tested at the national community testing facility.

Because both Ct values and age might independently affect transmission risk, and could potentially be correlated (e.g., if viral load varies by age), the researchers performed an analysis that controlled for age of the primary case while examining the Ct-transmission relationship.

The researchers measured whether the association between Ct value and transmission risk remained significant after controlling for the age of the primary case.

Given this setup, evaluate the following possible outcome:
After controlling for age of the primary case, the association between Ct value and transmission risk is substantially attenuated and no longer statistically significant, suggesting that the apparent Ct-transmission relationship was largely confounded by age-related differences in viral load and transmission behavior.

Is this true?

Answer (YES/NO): NO